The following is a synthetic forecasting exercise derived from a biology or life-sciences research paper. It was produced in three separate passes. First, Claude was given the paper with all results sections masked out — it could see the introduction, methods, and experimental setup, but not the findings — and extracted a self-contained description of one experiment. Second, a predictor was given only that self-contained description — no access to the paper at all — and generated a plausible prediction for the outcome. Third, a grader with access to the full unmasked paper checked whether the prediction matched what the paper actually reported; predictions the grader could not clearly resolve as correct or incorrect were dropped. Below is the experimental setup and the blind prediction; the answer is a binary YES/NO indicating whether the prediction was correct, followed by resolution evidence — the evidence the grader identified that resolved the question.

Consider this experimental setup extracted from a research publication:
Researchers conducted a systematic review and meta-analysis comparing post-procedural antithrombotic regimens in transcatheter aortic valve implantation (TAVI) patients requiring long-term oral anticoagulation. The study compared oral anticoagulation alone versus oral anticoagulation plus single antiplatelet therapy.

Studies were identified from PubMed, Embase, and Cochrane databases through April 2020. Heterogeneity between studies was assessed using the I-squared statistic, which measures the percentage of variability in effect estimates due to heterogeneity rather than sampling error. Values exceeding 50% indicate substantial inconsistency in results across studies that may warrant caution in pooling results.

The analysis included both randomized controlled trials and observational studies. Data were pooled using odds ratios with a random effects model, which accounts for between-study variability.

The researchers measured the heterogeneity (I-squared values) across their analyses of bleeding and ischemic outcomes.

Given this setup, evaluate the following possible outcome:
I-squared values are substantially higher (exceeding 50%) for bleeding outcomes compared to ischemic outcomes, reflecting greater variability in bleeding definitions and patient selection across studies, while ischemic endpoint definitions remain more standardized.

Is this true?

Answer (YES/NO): NO